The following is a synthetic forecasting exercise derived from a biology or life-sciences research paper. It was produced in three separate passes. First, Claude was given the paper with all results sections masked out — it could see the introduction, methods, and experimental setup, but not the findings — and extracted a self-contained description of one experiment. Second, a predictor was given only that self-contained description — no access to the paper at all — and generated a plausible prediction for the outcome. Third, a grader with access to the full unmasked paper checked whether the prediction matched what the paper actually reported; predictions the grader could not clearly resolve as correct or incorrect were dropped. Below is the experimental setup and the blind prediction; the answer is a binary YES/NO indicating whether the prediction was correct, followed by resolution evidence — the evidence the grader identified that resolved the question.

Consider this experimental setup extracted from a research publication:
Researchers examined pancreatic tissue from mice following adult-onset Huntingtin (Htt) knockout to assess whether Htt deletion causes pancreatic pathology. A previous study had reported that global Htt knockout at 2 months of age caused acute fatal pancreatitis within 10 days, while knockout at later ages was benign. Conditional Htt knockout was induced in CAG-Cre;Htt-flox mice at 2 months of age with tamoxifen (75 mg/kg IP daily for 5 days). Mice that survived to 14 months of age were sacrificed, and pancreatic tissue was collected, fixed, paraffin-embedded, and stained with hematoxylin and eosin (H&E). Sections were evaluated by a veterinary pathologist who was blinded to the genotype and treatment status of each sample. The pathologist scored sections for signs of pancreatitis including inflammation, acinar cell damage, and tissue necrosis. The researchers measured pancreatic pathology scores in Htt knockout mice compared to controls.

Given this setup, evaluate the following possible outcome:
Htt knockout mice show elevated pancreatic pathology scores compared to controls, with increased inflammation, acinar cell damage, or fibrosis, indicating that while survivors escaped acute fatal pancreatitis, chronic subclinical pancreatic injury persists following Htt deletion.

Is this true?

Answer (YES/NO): NO